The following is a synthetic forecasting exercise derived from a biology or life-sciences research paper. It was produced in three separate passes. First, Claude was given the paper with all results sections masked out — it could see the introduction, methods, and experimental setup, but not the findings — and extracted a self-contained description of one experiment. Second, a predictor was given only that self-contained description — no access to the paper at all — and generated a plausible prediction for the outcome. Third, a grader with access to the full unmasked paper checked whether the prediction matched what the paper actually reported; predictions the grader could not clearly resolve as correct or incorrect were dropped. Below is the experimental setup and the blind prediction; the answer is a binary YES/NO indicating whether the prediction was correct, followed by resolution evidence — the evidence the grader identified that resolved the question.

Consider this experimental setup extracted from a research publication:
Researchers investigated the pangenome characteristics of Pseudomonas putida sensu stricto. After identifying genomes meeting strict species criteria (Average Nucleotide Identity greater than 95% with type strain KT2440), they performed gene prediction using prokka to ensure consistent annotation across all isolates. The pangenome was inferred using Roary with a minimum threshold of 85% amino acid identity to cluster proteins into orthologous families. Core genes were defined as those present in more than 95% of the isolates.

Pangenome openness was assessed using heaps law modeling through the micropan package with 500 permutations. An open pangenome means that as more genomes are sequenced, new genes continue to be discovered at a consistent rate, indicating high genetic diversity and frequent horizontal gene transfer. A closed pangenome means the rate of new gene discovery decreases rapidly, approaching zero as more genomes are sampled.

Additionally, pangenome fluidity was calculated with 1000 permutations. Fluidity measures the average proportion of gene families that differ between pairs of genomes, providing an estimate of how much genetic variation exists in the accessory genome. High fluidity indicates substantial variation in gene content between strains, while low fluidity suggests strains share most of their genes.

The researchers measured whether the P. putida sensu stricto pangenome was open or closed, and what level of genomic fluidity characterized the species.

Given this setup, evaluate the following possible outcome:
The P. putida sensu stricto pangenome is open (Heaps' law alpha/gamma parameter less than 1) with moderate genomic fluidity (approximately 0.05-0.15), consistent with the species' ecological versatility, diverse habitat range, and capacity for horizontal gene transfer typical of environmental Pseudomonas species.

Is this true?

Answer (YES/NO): NO